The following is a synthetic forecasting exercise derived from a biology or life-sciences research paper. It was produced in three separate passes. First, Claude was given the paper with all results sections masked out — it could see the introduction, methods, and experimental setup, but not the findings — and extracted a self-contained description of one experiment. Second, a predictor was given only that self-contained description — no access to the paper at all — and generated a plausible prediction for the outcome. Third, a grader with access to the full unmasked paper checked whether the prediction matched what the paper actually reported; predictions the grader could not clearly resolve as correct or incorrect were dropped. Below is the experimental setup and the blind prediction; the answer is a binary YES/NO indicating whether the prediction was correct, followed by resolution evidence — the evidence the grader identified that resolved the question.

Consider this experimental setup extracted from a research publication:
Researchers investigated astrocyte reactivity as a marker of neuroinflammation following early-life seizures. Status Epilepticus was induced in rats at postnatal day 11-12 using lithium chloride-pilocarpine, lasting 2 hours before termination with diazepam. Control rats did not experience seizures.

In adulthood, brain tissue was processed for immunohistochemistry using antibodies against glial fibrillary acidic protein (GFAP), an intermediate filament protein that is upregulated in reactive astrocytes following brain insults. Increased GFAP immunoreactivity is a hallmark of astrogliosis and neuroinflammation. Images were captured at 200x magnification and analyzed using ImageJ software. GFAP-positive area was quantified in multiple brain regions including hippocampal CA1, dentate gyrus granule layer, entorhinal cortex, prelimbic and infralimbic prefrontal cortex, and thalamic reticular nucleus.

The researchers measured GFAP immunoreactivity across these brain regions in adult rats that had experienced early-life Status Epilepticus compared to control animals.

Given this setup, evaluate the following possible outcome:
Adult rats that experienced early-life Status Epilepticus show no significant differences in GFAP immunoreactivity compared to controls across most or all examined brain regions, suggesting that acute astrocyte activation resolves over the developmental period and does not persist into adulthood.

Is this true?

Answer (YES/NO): NO